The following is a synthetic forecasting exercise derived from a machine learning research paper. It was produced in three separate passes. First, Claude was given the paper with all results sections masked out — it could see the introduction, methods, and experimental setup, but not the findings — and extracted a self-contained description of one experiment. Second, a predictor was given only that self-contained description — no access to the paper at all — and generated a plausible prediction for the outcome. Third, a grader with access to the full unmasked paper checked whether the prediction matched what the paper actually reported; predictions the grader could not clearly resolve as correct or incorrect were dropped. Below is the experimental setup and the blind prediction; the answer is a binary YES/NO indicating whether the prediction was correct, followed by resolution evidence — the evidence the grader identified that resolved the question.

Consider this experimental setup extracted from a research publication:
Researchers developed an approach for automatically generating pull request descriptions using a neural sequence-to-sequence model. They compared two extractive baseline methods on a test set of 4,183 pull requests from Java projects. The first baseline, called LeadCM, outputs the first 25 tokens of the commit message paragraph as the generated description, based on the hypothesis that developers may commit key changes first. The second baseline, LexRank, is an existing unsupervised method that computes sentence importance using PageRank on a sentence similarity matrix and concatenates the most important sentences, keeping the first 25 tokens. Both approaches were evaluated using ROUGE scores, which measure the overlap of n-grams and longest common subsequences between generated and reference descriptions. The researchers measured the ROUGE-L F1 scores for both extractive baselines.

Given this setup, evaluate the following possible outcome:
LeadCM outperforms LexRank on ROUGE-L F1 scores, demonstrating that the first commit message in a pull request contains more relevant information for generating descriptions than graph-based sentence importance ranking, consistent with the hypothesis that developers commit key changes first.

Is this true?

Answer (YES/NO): YES